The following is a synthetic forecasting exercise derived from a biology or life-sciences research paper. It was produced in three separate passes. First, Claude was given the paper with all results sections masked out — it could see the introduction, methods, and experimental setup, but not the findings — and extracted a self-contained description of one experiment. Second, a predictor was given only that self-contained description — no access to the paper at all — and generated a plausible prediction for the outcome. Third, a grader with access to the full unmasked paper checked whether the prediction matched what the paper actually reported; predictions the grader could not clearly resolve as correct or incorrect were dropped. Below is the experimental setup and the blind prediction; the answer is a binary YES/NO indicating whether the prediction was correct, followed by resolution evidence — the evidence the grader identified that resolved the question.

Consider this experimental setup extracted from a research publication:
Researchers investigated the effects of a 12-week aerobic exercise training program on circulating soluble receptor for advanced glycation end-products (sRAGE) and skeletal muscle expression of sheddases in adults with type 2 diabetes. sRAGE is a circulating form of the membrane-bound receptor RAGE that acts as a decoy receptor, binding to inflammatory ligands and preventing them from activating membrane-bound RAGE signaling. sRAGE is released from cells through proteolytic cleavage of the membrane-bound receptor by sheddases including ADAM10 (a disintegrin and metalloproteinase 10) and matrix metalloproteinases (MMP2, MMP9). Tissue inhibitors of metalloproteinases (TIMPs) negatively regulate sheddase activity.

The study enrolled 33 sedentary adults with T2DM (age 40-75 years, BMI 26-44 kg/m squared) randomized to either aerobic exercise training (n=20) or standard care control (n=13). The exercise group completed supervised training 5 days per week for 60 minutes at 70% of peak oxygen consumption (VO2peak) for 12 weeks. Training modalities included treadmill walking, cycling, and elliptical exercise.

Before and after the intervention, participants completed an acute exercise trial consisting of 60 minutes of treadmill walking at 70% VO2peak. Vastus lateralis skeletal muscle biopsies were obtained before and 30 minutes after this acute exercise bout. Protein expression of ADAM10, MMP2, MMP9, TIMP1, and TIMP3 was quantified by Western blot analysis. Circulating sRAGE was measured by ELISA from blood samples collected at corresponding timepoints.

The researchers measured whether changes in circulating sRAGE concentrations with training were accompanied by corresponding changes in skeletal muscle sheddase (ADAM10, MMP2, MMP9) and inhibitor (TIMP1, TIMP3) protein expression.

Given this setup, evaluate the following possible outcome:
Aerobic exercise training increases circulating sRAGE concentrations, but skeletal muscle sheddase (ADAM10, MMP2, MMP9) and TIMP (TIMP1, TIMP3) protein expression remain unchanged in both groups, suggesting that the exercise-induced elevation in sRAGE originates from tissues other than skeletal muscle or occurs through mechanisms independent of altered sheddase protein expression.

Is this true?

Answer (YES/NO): NO